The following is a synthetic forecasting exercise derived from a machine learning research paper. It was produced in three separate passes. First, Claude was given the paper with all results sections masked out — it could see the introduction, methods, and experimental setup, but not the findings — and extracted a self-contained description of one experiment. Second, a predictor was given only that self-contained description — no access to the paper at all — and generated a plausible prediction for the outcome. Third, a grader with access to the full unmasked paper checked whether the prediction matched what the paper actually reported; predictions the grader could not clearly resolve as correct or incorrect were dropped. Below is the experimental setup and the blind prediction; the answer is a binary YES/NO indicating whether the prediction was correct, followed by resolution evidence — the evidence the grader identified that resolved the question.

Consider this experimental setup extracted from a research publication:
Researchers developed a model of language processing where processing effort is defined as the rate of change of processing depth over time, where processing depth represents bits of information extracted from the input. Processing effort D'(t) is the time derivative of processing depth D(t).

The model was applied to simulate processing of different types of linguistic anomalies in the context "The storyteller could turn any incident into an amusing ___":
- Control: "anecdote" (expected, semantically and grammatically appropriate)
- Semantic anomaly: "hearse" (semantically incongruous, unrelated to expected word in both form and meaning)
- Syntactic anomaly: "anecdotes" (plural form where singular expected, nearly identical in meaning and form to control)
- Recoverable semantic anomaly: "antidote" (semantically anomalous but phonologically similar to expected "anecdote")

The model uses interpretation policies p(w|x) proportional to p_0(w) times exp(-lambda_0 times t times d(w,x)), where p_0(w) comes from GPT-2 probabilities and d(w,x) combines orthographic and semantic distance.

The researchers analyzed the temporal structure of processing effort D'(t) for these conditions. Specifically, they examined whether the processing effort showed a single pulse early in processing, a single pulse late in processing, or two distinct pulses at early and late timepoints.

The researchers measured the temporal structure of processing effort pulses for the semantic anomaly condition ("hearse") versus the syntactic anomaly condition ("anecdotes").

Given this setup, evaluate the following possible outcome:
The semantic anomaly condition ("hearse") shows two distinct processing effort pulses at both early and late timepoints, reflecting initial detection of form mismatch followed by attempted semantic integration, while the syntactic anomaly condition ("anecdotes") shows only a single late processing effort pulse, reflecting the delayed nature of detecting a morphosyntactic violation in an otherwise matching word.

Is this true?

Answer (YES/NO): NO